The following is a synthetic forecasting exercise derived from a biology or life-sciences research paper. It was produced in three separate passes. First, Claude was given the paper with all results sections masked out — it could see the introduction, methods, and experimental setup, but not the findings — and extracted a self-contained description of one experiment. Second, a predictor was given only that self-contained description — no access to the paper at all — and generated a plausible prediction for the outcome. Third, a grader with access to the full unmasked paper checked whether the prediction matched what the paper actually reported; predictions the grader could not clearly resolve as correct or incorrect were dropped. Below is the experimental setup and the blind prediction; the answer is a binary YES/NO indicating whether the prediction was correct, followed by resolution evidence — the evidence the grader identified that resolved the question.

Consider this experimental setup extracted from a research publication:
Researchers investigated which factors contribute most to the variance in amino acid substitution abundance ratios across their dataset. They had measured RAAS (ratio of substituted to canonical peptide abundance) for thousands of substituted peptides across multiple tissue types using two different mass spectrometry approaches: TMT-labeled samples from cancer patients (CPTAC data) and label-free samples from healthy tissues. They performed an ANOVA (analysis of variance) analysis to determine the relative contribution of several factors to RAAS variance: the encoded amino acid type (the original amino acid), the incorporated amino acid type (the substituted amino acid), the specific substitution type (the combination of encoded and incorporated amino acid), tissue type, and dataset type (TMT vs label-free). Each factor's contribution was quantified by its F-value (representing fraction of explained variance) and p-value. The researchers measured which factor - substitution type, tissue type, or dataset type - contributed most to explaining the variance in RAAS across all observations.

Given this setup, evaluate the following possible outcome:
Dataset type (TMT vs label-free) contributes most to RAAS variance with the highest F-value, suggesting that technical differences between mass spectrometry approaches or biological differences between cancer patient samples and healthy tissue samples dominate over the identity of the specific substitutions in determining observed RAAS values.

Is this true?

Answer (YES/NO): NO